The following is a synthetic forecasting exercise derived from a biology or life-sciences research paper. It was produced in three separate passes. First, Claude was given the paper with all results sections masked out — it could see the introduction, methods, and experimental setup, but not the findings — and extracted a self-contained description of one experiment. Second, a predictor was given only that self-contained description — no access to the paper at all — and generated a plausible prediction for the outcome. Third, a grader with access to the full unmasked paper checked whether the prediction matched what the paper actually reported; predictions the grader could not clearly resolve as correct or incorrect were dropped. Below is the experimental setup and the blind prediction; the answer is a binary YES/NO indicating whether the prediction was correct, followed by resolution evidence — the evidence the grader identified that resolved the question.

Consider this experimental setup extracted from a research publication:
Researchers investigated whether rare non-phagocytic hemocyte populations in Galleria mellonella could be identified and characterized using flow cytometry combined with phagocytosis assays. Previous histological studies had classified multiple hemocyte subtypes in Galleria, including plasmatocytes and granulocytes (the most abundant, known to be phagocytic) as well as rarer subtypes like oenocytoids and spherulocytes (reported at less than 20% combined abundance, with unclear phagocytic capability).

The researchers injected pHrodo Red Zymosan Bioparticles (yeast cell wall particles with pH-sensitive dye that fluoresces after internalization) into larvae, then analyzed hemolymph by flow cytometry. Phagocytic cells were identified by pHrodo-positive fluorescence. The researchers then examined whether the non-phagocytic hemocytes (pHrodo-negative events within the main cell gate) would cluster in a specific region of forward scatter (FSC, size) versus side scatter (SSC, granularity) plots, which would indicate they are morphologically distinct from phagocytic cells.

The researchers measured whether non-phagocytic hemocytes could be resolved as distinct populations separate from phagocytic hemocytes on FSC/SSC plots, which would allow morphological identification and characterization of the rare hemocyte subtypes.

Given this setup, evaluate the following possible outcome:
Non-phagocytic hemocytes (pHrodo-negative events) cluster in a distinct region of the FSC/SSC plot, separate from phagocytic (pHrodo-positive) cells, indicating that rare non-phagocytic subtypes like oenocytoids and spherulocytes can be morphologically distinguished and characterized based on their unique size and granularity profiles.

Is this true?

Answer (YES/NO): NO